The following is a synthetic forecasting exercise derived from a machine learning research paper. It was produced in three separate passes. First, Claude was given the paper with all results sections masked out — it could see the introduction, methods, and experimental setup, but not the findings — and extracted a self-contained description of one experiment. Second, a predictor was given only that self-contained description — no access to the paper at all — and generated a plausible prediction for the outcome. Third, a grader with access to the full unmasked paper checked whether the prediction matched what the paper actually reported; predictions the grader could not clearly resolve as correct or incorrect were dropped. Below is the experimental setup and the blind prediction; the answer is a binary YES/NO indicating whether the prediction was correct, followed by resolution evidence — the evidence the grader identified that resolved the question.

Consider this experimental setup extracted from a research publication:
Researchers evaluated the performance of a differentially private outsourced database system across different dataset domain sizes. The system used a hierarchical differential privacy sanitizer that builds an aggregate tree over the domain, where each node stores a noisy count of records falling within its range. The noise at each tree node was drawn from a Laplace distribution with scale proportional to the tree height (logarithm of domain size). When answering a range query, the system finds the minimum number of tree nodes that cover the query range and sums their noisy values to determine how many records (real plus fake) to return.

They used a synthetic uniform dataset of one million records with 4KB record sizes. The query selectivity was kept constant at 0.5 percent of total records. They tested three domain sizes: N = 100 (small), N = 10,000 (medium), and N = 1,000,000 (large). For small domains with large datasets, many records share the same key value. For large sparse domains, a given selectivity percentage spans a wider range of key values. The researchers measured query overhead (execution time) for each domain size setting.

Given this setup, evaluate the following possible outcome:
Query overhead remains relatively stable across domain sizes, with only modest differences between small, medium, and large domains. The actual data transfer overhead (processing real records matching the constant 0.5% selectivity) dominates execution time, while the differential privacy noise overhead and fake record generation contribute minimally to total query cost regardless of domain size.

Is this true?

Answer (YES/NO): NO